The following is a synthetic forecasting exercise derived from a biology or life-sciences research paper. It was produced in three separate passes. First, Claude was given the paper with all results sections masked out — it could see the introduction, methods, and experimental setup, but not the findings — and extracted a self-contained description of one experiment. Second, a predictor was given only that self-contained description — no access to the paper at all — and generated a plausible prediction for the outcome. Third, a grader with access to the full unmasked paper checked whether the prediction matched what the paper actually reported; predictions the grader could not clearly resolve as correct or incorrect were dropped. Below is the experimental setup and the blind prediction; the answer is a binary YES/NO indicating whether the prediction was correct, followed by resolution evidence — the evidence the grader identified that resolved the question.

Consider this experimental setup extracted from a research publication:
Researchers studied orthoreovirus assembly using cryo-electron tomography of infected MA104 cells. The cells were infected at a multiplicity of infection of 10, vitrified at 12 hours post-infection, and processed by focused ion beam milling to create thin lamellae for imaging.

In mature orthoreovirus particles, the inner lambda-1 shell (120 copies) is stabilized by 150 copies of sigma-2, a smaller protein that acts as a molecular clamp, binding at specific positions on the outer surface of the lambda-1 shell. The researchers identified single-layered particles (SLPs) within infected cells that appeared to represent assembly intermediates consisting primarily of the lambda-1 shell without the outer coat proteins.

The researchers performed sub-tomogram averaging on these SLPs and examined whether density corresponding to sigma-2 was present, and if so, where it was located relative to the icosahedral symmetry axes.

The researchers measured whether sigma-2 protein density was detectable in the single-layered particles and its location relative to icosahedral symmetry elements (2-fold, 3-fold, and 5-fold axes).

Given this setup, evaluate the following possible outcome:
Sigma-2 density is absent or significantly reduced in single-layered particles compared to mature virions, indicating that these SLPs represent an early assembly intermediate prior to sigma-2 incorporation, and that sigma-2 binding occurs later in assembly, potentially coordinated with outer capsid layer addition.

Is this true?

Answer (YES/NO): NO